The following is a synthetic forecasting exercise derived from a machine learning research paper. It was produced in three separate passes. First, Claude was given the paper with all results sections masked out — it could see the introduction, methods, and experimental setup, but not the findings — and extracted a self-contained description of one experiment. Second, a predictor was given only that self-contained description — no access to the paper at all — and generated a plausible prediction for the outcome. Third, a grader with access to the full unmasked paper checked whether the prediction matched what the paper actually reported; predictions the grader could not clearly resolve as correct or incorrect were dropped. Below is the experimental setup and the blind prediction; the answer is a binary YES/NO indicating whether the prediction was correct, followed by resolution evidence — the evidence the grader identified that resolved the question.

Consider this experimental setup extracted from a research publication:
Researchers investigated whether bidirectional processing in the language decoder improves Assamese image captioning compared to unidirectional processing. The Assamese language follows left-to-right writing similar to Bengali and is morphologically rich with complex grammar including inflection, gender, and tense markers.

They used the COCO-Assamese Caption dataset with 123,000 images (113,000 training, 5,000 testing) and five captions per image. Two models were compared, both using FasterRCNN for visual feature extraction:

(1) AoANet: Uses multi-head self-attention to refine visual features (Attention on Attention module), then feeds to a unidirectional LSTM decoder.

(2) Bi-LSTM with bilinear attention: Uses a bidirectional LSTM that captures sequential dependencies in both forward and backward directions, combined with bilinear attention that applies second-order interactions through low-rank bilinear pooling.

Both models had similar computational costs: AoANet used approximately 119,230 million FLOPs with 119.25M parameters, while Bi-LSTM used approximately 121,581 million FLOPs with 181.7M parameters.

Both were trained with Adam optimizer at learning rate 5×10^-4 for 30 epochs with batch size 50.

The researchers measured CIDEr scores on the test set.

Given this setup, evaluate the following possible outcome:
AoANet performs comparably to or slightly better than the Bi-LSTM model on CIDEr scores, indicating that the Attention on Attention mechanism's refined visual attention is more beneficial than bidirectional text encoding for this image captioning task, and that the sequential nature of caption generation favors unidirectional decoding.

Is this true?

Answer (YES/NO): YES